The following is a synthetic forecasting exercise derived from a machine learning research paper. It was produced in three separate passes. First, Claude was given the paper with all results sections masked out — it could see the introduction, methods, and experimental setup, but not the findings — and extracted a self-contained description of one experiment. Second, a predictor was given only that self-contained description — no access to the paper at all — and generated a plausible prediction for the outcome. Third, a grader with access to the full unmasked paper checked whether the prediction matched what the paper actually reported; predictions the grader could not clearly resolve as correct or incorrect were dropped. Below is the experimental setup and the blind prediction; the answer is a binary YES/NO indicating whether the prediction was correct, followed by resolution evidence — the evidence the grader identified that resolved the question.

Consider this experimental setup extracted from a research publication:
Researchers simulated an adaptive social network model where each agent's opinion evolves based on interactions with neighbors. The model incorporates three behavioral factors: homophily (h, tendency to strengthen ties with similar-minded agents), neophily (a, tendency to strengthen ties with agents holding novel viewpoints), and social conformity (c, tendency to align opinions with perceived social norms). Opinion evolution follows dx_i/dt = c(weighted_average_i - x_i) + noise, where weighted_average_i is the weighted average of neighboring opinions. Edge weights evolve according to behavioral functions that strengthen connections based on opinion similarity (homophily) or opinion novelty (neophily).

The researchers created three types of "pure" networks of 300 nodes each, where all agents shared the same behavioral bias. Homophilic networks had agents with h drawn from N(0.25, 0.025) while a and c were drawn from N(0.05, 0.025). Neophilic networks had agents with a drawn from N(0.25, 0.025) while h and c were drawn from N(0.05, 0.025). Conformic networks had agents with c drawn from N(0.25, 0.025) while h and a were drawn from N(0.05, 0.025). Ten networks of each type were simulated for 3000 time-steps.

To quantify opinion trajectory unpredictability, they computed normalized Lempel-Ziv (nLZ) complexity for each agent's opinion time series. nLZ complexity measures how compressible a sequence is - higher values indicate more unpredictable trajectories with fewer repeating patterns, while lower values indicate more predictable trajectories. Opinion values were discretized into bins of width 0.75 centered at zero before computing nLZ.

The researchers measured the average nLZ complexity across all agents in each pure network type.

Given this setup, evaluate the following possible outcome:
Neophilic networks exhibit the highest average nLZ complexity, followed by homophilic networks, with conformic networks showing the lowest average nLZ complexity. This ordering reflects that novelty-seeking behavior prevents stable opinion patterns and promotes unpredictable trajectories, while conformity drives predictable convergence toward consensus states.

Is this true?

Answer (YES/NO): NO